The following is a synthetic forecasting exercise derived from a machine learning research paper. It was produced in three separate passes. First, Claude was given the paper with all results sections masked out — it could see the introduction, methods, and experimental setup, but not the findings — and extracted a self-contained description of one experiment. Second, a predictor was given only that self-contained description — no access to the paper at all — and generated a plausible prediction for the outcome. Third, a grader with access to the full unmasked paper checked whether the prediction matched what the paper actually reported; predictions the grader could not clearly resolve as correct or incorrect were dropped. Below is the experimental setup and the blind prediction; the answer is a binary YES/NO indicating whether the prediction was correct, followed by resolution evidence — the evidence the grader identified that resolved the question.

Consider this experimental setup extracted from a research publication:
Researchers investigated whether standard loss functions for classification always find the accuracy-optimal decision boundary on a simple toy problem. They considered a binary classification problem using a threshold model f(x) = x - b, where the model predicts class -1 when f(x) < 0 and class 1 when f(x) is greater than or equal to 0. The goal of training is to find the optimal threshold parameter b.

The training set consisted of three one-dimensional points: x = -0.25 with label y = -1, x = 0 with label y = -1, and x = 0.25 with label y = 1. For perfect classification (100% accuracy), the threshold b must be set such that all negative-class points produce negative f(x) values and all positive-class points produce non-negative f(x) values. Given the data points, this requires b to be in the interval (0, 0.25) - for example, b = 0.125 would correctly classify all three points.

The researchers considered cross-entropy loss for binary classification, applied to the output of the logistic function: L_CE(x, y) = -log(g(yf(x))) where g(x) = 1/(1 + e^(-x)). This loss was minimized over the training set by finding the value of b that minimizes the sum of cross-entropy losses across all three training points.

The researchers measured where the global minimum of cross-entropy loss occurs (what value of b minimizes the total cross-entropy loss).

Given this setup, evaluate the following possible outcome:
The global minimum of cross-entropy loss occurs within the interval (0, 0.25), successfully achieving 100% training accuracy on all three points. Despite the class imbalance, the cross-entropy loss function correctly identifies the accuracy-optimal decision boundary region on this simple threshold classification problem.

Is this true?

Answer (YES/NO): NO